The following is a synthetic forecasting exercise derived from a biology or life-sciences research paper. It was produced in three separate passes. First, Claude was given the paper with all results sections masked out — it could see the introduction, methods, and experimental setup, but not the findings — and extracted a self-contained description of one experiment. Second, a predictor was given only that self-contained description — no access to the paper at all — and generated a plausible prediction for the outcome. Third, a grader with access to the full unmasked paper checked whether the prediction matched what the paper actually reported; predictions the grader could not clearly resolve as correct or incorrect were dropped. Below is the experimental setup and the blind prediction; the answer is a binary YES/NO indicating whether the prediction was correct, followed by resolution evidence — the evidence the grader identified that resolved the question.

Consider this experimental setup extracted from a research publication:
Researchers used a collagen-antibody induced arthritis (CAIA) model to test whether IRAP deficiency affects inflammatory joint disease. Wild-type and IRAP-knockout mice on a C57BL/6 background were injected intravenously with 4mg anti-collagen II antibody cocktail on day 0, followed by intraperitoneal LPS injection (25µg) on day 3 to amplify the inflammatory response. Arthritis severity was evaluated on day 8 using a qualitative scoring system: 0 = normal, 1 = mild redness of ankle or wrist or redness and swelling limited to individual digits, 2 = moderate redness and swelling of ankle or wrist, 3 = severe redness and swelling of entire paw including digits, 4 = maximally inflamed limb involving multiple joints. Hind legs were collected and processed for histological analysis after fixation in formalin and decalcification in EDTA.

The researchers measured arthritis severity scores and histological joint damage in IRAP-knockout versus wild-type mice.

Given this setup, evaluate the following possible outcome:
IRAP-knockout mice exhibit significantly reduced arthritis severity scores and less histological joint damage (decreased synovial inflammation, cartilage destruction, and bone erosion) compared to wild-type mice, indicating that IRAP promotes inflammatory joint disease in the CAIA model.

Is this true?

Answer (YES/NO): YES